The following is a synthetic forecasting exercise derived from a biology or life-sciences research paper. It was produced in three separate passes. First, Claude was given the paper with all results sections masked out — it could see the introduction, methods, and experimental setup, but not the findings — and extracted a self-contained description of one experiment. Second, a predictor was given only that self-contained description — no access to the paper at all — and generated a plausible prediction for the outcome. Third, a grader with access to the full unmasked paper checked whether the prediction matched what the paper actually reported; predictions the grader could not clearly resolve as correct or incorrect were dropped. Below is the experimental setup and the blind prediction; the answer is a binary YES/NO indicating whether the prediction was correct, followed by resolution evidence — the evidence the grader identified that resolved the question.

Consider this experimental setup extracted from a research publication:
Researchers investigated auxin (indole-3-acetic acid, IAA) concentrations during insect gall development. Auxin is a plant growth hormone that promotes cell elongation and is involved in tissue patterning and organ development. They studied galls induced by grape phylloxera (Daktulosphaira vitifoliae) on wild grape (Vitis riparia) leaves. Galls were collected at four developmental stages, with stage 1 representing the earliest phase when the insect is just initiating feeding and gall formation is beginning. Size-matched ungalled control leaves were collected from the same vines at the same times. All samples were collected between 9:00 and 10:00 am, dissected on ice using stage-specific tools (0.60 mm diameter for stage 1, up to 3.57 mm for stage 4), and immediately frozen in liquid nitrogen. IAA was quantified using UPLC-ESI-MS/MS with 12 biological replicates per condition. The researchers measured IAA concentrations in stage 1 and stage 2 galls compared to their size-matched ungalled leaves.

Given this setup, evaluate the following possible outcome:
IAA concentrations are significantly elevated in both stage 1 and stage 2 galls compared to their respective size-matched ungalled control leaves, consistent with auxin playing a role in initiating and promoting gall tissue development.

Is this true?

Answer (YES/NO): NO